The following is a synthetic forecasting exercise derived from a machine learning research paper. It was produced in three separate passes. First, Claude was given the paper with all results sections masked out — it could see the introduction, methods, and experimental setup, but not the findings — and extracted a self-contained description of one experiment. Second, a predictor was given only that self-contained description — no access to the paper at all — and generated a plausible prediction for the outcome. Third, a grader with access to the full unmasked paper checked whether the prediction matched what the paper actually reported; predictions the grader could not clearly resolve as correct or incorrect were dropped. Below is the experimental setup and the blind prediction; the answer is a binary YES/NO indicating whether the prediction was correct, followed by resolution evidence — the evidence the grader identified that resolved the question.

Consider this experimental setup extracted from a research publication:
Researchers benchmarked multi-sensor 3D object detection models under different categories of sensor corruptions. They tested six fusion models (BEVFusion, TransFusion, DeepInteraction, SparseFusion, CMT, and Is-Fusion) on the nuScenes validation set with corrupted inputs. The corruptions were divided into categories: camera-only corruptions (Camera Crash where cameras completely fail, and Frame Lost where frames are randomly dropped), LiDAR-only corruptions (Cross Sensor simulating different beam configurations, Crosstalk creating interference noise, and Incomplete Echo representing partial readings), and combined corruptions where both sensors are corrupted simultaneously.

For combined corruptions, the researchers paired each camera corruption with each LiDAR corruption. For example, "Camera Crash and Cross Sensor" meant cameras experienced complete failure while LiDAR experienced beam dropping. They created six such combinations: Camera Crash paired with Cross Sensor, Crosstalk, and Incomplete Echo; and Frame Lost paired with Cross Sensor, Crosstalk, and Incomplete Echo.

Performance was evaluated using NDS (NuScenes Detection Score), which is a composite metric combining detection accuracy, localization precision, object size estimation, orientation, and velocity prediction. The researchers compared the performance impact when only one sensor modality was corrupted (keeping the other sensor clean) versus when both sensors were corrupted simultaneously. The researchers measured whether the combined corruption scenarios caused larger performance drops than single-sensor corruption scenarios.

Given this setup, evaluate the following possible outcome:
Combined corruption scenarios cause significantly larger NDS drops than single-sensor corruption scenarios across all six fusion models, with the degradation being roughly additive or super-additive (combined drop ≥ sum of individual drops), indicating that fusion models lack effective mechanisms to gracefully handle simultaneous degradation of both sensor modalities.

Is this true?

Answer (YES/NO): YES